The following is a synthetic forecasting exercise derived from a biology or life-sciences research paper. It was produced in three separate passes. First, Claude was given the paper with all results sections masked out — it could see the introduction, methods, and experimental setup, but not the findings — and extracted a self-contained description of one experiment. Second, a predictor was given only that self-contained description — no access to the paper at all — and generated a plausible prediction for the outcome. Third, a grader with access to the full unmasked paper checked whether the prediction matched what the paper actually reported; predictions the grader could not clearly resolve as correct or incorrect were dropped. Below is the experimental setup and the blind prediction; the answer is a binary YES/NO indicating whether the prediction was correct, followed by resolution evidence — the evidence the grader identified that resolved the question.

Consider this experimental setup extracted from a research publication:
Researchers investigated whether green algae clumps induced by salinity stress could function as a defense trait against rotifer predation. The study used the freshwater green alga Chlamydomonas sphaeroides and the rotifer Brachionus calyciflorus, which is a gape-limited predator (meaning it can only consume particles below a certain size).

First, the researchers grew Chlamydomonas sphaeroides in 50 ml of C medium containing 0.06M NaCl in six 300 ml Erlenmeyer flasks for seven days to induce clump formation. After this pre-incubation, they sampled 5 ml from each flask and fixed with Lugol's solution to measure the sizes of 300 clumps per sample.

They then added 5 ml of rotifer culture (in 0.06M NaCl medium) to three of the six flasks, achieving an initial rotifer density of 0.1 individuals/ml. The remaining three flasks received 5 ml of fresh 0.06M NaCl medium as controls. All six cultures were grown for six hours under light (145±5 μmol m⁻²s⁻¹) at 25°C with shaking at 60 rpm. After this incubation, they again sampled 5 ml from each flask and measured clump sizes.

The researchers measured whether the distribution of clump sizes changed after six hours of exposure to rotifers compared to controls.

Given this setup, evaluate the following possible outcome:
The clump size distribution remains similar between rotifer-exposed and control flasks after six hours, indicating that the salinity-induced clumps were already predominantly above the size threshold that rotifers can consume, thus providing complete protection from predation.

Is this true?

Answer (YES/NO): NO